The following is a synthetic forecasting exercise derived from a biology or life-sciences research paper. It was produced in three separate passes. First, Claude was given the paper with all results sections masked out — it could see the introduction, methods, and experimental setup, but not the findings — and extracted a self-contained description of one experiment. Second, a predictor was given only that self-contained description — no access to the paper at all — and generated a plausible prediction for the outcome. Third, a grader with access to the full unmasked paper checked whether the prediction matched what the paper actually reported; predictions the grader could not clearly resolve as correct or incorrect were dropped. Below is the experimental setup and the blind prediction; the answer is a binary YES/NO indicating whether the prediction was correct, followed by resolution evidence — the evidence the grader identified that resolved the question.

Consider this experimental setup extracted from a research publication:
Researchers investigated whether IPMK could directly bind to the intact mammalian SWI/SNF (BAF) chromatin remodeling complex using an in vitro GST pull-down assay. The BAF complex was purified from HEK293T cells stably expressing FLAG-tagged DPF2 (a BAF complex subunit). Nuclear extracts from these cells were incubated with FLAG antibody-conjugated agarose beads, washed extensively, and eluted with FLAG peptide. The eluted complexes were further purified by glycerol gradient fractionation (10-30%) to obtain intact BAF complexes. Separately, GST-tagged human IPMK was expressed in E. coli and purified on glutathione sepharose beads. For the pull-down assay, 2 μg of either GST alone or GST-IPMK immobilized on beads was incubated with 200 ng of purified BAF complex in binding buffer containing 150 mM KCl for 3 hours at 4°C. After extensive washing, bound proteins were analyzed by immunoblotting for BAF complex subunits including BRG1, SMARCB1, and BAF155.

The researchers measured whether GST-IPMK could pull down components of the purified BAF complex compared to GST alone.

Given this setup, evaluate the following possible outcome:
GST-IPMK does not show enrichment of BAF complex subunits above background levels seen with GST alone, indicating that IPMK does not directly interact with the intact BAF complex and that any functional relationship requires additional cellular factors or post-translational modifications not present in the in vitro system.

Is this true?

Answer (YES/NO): NO